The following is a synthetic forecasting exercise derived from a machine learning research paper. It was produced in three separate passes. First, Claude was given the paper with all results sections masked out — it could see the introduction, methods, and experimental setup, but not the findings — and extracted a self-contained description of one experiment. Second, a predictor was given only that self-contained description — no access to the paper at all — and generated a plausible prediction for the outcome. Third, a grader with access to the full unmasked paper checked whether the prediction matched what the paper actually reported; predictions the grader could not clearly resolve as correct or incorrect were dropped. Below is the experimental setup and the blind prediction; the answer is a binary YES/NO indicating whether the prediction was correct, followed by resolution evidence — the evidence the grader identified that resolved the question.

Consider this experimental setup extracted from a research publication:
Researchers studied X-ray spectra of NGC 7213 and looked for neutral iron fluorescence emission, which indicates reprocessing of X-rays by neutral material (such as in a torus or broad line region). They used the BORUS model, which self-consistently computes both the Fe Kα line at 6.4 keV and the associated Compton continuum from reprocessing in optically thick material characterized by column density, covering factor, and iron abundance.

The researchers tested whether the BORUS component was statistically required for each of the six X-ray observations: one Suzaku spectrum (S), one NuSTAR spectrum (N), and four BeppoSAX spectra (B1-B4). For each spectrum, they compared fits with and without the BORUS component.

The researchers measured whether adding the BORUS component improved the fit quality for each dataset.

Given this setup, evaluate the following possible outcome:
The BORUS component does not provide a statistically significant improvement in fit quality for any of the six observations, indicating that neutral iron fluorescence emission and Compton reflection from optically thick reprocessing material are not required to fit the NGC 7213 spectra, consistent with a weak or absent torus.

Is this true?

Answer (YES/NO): NO